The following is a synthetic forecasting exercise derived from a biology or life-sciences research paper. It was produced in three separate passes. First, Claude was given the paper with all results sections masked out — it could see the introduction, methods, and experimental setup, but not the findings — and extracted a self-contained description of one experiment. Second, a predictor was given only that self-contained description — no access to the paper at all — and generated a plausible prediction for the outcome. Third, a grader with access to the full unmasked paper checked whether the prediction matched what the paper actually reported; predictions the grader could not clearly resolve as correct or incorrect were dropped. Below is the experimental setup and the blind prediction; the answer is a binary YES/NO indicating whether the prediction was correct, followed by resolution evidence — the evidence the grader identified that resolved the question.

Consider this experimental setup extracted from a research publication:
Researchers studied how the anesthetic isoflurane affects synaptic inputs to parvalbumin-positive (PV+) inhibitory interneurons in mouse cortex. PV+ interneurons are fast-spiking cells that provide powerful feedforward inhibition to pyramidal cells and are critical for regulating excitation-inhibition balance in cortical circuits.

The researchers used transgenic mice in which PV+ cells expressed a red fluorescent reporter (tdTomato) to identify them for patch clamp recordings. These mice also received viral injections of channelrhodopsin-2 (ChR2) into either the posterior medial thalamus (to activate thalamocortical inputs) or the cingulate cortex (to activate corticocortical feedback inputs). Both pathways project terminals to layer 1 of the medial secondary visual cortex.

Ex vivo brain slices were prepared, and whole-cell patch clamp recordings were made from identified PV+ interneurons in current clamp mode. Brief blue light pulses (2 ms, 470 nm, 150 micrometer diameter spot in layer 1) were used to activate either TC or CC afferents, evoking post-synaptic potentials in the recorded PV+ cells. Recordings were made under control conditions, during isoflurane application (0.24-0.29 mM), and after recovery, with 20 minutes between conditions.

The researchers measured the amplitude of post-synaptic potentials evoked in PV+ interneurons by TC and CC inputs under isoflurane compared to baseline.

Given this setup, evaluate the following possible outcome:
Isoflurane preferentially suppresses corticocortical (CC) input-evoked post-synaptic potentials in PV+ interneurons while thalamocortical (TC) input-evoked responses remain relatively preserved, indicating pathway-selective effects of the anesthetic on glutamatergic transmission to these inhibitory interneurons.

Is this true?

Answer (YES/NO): NO